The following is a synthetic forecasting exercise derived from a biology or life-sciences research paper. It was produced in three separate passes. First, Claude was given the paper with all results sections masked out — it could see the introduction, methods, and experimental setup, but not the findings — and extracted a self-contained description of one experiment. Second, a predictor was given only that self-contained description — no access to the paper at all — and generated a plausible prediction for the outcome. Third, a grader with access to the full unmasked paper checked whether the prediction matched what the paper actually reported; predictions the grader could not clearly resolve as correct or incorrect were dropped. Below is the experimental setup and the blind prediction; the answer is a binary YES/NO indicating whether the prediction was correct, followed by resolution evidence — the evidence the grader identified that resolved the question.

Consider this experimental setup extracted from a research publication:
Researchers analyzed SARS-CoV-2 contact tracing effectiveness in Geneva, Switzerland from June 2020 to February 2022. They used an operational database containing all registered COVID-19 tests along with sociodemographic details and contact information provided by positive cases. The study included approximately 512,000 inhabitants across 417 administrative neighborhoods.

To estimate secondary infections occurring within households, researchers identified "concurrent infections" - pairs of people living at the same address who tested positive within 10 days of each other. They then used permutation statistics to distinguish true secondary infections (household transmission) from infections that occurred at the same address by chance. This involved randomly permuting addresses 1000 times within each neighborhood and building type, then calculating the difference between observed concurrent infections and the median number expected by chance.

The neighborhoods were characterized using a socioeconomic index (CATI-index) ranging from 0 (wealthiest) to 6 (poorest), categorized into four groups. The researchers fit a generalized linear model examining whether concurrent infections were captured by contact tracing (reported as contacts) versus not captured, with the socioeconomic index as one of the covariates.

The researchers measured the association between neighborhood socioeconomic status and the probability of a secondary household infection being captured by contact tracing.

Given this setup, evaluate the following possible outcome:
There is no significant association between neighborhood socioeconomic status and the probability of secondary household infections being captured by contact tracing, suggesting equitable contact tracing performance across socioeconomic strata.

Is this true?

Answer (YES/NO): NO